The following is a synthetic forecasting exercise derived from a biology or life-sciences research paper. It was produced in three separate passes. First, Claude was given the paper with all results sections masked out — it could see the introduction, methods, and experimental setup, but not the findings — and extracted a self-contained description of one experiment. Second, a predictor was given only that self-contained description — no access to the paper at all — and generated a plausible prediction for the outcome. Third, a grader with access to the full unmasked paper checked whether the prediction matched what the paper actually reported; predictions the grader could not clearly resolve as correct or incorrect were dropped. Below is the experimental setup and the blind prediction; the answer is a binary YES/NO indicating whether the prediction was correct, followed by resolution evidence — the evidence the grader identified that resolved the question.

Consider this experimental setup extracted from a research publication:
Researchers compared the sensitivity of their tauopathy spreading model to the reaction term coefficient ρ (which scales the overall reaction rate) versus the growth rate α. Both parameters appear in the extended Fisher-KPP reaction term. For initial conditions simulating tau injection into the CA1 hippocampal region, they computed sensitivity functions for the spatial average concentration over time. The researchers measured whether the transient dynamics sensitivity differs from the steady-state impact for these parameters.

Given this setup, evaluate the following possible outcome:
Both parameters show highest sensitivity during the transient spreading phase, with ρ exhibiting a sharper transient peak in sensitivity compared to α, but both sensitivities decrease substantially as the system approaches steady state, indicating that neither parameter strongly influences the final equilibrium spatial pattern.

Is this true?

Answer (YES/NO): NO